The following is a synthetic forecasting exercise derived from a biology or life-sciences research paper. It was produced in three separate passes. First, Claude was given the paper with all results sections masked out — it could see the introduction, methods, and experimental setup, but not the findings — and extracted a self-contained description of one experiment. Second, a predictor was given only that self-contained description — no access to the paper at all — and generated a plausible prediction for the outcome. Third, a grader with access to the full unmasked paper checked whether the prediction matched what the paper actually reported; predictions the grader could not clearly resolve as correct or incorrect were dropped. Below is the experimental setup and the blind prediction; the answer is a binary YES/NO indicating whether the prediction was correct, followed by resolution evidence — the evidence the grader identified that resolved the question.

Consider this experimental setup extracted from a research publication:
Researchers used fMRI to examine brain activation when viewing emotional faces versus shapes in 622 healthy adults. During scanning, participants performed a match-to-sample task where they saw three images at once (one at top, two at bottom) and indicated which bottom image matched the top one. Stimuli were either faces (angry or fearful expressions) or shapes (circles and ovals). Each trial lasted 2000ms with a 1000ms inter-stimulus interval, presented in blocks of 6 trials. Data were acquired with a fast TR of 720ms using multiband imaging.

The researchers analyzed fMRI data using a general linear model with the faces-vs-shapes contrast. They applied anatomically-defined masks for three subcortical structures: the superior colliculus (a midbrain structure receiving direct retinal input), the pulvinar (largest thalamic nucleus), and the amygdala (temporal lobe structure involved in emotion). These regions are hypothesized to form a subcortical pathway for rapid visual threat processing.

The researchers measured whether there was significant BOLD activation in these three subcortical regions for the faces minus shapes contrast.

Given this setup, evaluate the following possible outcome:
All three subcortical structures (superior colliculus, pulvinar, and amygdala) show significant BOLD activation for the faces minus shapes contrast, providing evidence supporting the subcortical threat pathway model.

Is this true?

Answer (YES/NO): YES